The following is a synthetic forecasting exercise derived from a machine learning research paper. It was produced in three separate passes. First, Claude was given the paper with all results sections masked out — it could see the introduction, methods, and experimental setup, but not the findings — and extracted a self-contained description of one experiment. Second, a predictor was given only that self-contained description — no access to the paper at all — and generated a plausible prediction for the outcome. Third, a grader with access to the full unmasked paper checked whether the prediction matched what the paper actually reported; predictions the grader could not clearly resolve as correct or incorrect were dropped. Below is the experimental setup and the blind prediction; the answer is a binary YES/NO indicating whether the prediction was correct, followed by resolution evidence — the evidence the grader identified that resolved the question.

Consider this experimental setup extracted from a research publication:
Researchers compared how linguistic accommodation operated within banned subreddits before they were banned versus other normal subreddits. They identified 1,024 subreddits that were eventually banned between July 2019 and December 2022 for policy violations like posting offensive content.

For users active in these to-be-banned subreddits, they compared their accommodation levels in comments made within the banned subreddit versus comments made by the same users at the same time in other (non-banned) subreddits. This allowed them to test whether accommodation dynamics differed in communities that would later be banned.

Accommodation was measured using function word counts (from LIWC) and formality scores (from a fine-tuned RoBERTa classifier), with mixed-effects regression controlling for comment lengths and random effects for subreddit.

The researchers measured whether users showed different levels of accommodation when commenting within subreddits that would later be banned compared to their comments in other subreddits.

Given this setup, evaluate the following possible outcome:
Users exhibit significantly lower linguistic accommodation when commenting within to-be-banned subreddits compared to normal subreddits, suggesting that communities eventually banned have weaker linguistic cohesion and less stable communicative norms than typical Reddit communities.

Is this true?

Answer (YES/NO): YES